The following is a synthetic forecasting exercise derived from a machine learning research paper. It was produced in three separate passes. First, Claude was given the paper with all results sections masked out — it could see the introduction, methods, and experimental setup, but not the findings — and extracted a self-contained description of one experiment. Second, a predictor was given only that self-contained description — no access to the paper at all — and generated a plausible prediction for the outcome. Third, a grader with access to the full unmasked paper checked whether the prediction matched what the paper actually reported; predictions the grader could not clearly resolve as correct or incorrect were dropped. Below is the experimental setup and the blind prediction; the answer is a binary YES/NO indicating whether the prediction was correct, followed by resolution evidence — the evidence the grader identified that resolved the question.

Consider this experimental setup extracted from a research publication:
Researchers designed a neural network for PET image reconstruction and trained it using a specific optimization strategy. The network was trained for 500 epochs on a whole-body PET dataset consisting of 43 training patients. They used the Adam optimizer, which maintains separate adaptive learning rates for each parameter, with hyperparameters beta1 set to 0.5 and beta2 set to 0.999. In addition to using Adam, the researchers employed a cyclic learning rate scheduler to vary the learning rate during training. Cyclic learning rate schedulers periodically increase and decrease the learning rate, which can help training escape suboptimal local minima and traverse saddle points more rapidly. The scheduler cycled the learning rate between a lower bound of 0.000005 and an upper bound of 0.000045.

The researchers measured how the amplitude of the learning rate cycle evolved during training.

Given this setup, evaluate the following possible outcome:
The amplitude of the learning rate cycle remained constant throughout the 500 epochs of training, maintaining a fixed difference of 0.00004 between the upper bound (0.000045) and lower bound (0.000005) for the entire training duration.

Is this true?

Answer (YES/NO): NO